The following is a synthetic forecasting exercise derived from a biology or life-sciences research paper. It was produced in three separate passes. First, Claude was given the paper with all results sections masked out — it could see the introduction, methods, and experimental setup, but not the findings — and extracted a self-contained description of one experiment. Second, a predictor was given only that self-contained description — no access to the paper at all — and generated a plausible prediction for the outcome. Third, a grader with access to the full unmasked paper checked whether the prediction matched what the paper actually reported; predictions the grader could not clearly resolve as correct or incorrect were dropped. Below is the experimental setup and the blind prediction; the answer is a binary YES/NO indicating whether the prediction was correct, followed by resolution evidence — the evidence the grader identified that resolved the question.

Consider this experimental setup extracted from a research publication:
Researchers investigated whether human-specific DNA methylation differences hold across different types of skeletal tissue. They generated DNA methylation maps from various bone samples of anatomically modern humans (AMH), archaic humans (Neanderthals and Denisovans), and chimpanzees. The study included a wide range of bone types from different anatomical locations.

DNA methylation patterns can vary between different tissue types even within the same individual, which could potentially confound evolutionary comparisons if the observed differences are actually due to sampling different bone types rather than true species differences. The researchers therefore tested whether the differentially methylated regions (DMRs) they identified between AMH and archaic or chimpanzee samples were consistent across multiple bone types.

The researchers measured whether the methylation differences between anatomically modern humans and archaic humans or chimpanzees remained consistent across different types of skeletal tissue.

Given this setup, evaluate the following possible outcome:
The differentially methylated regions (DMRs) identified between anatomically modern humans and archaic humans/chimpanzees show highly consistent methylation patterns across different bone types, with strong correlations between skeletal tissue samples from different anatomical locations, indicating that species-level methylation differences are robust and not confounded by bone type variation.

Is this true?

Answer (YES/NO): YES